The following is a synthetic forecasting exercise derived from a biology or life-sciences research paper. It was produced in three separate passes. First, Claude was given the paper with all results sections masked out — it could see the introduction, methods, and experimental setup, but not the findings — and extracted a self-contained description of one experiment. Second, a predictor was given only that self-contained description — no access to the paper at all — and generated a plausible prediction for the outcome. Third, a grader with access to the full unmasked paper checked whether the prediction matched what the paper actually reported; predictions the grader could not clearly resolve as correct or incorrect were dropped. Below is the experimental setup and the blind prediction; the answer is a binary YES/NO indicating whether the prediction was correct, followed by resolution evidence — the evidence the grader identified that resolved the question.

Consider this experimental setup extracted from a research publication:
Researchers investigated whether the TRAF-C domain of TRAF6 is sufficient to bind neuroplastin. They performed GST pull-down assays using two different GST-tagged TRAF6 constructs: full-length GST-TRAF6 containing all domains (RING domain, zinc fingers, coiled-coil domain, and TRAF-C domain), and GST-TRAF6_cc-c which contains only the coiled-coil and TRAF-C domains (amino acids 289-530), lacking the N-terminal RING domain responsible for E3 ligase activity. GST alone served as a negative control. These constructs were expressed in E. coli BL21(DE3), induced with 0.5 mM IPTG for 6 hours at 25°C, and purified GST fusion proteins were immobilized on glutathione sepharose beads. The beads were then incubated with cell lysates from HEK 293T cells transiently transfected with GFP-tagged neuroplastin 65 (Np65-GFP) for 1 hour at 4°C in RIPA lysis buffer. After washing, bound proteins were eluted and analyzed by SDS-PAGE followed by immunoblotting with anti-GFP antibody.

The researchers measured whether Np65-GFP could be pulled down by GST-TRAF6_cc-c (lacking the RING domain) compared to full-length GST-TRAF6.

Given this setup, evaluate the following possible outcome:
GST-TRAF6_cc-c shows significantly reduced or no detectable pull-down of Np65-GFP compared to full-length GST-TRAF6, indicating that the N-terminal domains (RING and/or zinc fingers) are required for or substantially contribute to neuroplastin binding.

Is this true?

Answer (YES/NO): NO